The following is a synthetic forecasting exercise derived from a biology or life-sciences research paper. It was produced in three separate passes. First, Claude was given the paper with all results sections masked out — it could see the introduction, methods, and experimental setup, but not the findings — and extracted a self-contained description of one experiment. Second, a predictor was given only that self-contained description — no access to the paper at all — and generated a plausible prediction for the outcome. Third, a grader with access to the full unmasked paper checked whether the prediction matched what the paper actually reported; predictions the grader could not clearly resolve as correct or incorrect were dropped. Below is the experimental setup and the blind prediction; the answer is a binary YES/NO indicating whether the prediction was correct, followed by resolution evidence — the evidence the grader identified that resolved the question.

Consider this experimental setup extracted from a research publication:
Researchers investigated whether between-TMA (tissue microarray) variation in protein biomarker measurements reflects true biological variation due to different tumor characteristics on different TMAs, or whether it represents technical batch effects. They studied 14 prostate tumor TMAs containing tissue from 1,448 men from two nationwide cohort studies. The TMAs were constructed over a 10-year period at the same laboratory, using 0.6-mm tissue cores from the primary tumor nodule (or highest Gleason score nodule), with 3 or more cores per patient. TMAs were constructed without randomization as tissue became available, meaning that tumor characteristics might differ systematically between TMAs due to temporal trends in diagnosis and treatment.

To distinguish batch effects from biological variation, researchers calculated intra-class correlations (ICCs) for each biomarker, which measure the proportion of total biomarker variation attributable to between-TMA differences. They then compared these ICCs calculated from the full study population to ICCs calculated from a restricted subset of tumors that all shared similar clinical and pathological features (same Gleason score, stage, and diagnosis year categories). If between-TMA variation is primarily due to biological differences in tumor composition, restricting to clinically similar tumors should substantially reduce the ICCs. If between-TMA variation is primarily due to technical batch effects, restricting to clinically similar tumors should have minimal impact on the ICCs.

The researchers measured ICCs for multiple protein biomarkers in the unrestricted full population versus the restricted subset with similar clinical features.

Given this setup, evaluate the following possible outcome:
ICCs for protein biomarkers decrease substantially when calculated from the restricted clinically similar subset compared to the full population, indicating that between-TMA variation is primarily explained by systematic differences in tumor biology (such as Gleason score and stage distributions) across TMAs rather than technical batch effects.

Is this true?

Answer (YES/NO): NO